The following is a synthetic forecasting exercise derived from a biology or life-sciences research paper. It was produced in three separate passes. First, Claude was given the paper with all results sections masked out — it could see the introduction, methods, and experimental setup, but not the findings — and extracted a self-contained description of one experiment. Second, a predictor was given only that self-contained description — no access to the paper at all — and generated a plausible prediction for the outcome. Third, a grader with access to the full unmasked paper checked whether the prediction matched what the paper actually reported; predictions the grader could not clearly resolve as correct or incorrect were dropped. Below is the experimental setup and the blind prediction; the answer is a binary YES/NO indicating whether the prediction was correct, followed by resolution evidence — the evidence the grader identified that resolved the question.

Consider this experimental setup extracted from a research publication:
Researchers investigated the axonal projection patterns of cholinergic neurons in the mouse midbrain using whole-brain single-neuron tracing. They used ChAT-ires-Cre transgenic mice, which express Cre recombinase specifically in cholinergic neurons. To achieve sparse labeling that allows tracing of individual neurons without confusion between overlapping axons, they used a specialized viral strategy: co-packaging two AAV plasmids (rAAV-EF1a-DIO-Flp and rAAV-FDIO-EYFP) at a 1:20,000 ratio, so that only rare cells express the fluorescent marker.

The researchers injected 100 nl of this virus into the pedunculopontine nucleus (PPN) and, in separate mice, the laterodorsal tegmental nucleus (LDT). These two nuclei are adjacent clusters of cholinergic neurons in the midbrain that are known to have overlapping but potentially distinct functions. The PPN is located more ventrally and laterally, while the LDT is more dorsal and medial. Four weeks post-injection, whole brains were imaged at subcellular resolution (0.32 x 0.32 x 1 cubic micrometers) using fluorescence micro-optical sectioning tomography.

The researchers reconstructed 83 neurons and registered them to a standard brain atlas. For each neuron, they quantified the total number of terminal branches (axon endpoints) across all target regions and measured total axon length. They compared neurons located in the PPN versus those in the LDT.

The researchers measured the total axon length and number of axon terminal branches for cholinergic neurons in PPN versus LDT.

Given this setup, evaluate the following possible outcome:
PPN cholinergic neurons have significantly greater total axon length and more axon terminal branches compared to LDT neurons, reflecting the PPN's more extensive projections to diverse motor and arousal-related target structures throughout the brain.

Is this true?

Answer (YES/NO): NO